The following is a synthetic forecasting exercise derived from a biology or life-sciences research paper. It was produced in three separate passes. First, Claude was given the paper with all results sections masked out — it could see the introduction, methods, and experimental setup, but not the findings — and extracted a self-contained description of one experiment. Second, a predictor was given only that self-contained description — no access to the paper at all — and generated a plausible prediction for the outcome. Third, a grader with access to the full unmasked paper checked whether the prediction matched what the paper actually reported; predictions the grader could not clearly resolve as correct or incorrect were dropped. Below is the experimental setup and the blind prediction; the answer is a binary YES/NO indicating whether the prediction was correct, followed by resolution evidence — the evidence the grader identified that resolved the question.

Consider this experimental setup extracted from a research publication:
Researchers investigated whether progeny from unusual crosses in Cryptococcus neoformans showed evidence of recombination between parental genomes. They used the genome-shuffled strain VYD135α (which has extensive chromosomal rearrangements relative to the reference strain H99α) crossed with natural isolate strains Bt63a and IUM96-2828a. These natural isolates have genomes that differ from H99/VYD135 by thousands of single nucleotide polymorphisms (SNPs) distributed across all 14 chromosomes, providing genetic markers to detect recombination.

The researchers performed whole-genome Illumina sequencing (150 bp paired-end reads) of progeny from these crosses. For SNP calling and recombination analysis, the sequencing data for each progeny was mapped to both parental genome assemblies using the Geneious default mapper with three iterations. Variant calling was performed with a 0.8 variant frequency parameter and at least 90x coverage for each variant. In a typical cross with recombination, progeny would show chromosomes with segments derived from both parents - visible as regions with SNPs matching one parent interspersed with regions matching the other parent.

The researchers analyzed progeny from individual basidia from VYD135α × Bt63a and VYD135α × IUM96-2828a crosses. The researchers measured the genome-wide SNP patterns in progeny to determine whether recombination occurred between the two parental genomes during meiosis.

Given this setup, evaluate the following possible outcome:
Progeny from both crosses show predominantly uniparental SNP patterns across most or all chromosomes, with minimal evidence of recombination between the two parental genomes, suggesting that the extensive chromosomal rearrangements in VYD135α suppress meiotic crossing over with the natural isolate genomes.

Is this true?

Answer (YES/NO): YES